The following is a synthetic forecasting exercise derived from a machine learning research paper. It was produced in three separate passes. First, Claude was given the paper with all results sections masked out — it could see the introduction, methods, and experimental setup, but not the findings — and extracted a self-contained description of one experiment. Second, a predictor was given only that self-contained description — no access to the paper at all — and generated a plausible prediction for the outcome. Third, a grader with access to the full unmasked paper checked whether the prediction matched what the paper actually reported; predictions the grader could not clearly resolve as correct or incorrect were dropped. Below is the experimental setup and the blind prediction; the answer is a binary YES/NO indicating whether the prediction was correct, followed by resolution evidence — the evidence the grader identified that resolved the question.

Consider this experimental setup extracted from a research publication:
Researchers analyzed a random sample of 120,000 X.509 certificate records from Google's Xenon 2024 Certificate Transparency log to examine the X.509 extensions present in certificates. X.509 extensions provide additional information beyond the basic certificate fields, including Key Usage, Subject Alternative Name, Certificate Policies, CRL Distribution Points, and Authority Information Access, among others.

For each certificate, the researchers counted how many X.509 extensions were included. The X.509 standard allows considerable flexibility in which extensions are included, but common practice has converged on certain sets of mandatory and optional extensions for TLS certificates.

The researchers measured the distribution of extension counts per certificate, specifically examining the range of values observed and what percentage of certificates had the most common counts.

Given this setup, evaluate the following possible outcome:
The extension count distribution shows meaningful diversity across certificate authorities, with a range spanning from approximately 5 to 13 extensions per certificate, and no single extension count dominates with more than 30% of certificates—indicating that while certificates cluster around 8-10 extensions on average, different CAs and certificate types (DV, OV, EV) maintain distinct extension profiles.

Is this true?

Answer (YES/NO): NO